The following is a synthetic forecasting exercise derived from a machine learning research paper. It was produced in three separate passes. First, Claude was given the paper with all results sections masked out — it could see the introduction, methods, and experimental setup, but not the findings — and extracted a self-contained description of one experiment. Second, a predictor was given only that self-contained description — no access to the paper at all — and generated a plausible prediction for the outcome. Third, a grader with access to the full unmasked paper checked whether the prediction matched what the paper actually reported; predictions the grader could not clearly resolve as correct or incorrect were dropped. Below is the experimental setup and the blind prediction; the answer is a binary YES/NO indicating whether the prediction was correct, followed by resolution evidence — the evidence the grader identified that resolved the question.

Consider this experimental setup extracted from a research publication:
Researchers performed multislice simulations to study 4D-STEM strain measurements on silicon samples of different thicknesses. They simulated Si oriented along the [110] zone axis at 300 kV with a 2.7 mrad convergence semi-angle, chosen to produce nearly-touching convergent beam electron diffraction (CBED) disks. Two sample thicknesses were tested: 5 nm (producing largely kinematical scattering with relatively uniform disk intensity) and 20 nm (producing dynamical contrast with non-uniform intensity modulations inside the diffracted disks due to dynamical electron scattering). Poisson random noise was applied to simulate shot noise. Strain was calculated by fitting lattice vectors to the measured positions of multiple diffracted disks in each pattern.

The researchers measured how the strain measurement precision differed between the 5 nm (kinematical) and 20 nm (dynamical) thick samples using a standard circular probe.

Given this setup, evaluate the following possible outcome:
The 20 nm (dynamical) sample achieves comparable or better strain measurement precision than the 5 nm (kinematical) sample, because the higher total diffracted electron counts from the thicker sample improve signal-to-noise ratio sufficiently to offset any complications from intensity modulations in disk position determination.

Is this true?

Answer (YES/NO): NO